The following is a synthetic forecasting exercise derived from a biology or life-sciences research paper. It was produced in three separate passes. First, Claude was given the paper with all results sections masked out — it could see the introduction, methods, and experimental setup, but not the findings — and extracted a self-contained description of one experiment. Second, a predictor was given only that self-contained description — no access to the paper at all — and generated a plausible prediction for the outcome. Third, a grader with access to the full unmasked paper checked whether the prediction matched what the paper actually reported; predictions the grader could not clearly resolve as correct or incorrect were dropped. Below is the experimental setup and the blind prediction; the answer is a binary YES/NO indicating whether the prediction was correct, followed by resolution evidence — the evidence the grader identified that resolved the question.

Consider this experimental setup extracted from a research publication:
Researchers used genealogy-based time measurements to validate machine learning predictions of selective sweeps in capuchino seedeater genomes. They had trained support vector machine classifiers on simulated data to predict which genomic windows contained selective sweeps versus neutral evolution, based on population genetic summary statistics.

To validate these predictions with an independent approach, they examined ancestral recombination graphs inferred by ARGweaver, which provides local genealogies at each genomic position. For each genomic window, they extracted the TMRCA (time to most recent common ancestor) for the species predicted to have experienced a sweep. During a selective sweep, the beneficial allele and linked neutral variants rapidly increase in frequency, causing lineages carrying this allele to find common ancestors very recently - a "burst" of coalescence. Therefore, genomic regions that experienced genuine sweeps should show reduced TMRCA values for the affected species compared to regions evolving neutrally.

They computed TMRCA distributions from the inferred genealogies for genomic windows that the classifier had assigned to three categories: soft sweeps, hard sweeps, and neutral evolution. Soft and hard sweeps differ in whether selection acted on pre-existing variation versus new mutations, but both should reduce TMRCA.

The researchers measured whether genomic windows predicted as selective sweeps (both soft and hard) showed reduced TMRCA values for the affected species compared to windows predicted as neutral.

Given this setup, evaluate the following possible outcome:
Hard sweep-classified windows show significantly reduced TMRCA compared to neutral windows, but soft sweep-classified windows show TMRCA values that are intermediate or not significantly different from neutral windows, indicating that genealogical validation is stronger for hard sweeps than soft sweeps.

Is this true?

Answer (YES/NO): NO